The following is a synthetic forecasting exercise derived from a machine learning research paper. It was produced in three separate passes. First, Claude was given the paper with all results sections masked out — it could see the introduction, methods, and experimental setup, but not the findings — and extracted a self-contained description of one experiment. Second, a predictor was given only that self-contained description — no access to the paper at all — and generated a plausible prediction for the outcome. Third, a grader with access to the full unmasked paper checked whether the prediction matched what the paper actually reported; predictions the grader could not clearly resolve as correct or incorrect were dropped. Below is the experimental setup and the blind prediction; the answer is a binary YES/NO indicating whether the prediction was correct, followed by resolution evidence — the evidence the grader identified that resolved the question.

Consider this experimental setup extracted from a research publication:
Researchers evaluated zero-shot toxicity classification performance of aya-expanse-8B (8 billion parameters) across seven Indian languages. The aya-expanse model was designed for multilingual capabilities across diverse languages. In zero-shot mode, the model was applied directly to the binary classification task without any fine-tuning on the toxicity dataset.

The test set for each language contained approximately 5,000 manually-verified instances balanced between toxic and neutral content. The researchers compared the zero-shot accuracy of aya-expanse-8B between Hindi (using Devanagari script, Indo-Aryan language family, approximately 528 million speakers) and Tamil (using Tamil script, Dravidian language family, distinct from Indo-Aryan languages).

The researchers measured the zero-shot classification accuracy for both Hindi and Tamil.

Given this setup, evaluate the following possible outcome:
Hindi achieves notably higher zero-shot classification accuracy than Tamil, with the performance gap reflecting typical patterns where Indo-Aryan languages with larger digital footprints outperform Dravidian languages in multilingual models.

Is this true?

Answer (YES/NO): YES